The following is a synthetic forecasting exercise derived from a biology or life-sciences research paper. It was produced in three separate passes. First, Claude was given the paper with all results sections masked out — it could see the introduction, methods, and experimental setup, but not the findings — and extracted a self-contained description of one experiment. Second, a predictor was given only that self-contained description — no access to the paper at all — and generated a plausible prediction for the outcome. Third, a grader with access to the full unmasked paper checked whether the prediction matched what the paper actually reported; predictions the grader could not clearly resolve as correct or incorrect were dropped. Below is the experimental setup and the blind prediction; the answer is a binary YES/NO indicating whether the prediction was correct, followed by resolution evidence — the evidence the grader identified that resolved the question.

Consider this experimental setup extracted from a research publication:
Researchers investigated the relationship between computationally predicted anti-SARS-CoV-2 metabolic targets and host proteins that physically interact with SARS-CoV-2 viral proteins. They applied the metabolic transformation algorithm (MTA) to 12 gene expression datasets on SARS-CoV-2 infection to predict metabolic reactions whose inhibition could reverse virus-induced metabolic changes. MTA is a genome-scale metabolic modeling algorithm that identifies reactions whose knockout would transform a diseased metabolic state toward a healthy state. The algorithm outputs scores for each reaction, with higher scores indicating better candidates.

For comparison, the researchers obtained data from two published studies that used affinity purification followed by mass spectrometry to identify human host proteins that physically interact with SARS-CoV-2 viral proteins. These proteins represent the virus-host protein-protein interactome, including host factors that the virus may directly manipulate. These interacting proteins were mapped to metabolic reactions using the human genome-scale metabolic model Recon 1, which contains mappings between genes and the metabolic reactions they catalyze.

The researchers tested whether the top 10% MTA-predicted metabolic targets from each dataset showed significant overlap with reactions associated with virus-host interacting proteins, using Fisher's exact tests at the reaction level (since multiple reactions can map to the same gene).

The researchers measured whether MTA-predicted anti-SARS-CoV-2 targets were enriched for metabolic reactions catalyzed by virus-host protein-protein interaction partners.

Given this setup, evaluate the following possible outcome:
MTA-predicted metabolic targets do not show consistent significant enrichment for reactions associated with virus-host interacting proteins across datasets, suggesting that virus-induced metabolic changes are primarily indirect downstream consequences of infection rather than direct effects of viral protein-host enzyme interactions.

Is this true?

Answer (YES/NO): YES